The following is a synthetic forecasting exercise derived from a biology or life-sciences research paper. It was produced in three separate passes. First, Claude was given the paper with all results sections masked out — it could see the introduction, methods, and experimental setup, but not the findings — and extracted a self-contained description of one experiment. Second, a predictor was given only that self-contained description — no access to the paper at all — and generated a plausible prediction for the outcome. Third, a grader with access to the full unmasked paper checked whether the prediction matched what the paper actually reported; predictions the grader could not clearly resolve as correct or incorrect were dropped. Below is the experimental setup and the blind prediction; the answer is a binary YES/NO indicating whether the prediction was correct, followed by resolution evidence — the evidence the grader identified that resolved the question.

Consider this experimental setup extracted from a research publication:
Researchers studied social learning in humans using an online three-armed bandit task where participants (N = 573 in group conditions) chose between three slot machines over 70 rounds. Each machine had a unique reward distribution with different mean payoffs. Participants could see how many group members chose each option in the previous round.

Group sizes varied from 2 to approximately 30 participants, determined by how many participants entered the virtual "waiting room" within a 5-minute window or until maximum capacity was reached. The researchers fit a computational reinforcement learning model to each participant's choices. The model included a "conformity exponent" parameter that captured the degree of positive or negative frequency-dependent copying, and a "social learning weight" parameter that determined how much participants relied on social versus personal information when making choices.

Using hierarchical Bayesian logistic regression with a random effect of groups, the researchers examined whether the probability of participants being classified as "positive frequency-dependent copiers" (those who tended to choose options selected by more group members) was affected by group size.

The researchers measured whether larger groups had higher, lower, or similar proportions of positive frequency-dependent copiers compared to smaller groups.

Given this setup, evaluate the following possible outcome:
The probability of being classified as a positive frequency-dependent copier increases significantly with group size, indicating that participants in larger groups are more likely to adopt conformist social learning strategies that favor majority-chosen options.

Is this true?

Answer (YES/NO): NO